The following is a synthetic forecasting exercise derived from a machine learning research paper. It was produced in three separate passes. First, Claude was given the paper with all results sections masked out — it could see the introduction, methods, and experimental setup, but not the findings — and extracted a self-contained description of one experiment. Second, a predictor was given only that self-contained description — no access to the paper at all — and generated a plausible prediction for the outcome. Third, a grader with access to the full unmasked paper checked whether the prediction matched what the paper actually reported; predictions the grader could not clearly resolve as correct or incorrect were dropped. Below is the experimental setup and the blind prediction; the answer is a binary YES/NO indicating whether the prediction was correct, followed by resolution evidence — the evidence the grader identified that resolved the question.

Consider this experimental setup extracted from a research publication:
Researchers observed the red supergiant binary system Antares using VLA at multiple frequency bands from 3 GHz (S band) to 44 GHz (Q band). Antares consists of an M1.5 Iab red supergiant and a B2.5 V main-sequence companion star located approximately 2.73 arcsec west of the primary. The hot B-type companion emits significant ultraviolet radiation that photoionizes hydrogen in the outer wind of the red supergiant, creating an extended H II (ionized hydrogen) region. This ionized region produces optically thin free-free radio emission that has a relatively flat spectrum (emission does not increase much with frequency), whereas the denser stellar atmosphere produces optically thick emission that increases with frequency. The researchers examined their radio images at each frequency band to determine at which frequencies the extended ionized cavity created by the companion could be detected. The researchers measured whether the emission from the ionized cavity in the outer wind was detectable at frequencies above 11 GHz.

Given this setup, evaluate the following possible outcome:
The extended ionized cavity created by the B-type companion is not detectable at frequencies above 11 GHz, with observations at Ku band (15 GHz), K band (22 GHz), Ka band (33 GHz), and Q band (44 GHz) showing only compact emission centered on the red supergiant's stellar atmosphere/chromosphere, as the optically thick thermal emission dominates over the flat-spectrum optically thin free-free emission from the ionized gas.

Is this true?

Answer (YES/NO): YES